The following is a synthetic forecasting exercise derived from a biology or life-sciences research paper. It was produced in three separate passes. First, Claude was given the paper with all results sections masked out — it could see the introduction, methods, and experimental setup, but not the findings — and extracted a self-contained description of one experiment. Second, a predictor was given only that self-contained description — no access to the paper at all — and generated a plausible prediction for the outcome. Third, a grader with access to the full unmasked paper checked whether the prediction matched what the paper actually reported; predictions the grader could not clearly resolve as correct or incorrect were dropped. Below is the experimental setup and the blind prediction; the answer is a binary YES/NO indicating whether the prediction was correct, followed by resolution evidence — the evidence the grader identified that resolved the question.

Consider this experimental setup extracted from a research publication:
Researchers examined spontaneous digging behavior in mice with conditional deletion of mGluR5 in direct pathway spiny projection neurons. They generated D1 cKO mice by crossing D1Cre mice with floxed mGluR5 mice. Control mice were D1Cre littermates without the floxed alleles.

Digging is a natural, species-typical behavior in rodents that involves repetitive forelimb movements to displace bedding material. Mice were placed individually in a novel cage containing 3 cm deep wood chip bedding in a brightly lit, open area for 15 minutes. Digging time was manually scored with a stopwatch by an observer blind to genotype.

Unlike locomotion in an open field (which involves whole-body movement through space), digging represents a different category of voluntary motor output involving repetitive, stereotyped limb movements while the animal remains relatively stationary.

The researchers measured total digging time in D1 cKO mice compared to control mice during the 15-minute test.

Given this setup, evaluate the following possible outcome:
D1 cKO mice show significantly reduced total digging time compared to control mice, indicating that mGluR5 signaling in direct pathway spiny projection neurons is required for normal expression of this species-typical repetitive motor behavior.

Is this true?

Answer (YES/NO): YES